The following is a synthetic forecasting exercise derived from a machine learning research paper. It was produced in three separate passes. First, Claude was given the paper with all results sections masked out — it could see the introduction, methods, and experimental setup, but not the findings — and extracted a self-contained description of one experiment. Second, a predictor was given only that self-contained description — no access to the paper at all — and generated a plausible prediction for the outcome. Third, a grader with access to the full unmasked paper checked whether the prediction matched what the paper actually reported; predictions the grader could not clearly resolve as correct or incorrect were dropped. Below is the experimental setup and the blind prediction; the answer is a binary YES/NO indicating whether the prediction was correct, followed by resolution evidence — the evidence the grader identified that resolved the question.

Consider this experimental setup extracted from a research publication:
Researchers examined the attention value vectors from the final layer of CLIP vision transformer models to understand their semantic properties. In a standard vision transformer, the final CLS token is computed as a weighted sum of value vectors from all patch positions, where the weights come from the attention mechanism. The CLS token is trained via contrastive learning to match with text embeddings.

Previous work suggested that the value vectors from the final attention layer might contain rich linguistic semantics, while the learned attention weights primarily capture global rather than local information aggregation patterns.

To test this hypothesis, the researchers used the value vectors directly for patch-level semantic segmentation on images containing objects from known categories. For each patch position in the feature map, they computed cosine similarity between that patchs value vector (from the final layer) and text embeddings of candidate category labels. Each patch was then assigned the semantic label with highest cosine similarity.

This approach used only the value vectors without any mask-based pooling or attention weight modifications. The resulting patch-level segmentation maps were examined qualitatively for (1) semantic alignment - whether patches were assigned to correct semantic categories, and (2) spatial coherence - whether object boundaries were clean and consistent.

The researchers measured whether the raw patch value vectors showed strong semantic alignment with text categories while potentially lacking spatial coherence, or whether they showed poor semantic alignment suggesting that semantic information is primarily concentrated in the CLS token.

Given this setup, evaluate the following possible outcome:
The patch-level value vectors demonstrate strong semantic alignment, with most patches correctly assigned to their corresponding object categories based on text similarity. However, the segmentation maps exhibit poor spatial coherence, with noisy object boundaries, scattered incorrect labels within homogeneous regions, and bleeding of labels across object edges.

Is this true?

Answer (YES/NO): YES